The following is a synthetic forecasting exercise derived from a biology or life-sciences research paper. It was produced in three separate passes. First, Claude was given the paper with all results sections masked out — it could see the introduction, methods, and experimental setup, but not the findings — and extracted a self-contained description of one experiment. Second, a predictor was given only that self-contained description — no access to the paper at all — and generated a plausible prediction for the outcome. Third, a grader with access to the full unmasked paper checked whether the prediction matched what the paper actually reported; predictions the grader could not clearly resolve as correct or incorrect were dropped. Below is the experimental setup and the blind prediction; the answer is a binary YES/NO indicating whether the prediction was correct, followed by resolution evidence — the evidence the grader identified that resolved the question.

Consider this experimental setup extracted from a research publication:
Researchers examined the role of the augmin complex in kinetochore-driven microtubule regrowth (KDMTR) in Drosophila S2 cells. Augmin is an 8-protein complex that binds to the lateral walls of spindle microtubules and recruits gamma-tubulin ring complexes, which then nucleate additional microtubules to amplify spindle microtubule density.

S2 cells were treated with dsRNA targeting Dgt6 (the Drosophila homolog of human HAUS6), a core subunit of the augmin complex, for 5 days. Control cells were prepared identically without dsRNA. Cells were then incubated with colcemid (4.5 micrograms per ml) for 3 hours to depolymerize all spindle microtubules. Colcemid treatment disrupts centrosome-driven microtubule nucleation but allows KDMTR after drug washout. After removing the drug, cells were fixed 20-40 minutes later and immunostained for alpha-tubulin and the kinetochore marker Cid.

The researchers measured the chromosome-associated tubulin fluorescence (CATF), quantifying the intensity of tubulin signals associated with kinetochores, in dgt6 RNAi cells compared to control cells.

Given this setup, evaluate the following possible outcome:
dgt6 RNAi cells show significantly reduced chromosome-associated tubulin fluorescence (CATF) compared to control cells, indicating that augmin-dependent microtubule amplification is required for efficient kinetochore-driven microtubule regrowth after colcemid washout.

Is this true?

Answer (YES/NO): YES